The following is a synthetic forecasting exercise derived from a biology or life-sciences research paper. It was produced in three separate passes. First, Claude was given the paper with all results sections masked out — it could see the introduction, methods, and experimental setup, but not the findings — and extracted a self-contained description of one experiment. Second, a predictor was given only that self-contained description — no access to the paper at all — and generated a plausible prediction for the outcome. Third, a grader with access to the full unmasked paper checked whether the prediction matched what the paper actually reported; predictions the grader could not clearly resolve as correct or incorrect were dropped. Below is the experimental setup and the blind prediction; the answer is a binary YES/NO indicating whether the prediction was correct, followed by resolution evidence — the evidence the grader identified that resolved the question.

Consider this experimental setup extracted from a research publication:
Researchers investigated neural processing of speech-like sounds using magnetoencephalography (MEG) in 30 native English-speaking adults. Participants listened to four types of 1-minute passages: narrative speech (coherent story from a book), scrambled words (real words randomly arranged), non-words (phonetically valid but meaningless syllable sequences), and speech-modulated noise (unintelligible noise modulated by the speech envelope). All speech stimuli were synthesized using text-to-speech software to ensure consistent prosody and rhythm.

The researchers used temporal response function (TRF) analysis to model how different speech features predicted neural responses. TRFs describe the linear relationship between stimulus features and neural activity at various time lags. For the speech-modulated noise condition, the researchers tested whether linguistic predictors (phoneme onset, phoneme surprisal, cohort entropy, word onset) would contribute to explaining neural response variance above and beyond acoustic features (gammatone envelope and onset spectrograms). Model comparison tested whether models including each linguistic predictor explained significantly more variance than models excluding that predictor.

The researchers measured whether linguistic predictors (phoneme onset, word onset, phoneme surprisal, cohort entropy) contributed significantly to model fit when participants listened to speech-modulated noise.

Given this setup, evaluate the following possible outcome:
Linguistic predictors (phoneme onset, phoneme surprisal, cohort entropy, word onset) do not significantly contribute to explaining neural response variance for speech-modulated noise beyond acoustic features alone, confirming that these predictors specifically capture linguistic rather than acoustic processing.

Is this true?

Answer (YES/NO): YES